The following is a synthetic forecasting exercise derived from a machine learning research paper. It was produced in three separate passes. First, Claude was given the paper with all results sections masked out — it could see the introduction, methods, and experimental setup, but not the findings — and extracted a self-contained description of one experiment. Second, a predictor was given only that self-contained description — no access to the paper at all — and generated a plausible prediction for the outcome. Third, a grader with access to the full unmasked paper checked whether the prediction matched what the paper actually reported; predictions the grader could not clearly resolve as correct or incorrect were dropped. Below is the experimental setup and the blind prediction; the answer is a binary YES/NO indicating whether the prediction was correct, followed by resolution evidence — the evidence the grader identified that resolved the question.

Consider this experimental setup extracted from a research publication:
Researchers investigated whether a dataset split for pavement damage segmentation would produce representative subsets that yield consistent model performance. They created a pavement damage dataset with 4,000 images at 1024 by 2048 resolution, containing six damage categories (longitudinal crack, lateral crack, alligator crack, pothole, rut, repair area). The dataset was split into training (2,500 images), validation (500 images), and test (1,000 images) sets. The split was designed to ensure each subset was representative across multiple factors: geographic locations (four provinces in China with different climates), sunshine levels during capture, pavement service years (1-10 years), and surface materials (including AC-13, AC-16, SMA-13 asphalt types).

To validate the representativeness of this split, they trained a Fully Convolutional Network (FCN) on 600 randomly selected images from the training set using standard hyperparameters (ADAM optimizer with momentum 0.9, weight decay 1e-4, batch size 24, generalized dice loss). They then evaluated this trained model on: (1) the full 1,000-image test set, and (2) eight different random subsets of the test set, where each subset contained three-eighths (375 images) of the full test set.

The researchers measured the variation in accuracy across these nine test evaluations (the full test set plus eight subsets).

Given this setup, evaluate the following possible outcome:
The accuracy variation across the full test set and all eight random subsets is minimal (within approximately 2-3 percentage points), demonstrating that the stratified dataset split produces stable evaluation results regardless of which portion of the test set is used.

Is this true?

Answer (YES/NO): YES